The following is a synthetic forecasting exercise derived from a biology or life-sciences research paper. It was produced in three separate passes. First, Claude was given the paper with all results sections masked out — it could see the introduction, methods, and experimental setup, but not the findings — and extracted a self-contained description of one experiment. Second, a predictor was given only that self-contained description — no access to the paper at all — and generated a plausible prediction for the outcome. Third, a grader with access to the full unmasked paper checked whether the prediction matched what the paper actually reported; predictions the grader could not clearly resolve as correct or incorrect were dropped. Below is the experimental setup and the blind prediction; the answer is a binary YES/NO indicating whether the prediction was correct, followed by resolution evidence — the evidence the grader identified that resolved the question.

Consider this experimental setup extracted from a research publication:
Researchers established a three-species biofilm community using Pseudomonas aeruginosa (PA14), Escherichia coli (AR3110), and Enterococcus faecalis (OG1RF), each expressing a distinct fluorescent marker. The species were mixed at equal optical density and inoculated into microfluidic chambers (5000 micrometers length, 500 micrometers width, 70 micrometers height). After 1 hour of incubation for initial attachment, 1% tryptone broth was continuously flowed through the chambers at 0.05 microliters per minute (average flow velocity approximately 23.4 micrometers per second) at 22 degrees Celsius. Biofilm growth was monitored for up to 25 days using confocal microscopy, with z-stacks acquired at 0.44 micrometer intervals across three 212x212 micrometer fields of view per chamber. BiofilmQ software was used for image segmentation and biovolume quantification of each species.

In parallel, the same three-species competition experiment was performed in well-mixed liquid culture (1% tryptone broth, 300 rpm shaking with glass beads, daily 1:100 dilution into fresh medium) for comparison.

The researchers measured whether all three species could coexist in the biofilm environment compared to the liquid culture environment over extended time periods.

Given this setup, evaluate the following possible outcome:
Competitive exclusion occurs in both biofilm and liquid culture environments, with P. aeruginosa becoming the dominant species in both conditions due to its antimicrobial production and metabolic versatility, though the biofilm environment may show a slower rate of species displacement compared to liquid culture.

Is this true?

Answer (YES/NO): NO